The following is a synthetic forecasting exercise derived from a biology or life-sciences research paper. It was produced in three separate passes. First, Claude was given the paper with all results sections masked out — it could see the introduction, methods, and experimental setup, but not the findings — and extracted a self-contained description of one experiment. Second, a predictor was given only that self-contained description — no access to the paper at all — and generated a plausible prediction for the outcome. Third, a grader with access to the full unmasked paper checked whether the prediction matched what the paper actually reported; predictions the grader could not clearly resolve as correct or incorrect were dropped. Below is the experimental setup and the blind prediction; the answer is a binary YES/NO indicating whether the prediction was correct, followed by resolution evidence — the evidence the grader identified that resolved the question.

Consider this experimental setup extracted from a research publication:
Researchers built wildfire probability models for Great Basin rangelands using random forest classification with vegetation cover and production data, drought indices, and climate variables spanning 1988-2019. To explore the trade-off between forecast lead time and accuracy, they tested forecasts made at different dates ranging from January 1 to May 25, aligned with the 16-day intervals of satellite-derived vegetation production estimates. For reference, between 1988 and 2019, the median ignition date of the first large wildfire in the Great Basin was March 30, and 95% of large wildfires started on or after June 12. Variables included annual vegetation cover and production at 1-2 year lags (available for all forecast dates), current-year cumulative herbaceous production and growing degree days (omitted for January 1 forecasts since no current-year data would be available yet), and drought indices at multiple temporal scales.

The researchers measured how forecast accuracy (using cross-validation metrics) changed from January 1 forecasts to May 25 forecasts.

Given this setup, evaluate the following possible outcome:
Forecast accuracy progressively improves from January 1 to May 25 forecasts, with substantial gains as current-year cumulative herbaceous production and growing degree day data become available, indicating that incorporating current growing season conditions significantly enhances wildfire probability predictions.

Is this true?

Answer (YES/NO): NO